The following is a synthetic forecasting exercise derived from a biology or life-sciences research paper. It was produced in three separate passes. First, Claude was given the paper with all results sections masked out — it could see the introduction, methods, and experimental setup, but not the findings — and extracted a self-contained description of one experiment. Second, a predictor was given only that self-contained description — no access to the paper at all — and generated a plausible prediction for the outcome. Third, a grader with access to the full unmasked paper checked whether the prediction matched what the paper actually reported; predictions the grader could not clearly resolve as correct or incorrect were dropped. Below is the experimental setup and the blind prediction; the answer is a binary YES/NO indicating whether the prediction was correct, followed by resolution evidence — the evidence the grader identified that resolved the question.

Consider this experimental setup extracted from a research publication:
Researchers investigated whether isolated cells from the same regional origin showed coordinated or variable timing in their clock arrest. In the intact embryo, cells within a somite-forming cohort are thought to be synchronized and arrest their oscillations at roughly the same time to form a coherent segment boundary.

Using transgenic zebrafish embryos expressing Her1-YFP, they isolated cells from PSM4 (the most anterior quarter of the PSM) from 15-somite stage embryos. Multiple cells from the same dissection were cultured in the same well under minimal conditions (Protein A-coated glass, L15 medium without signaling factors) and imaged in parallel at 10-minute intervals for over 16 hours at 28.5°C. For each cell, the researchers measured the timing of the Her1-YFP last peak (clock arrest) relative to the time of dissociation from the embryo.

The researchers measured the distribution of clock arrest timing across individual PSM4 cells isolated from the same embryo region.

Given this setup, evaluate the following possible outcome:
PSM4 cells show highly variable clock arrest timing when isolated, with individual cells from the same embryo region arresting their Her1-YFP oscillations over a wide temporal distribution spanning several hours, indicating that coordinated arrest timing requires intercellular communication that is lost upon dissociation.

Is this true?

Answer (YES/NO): YES